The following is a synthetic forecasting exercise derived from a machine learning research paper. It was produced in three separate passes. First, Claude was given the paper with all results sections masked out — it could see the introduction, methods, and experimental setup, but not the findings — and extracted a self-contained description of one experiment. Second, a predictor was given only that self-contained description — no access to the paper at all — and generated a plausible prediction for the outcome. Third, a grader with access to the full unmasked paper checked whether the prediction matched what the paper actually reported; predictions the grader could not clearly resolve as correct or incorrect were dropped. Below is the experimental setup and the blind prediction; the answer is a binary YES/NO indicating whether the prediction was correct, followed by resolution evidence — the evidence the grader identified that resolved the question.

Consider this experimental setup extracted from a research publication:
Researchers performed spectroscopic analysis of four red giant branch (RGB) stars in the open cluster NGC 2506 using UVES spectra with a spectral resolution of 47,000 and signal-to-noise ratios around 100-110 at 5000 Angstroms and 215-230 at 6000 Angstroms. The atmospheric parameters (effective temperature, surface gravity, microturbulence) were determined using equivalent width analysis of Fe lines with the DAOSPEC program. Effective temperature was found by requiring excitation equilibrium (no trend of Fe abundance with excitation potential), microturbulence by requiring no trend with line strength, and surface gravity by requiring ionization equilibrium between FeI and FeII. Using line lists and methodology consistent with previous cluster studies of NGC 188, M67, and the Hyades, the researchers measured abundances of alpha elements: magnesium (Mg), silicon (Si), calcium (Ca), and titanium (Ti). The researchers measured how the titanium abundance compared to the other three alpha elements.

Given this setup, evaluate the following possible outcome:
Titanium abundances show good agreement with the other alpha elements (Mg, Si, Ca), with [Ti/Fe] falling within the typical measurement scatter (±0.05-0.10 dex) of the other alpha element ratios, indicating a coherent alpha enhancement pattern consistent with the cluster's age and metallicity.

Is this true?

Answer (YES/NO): NO